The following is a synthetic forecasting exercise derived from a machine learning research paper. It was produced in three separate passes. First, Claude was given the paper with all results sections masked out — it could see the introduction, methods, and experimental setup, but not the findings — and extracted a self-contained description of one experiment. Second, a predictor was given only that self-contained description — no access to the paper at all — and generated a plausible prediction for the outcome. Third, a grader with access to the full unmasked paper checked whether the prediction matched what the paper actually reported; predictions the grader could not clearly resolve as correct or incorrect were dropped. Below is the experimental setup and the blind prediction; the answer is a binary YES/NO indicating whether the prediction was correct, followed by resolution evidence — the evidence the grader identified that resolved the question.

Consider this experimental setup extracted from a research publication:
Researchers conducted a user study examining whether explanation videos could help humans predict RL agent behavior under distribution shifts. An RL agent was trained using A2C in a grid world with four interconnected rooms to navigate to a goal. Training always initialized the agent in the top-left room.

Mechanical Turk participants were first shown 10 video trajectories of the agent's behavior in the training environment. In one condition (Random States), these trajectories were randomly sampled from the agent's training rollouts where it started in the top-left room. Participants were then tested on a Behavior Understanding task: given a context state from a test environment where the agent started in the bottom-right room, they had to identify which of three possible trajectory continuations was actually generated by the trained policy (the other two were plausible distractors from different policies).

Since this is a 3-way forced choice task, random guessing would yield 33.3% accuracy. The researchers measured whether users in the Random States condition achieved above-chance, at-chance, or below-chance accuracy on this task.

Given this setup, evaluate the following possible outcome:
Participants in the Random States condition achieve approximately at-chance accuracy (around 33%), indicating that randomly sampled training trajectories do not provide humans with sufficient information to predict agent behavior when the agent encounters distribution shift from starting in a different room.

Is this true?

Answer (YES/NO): NO